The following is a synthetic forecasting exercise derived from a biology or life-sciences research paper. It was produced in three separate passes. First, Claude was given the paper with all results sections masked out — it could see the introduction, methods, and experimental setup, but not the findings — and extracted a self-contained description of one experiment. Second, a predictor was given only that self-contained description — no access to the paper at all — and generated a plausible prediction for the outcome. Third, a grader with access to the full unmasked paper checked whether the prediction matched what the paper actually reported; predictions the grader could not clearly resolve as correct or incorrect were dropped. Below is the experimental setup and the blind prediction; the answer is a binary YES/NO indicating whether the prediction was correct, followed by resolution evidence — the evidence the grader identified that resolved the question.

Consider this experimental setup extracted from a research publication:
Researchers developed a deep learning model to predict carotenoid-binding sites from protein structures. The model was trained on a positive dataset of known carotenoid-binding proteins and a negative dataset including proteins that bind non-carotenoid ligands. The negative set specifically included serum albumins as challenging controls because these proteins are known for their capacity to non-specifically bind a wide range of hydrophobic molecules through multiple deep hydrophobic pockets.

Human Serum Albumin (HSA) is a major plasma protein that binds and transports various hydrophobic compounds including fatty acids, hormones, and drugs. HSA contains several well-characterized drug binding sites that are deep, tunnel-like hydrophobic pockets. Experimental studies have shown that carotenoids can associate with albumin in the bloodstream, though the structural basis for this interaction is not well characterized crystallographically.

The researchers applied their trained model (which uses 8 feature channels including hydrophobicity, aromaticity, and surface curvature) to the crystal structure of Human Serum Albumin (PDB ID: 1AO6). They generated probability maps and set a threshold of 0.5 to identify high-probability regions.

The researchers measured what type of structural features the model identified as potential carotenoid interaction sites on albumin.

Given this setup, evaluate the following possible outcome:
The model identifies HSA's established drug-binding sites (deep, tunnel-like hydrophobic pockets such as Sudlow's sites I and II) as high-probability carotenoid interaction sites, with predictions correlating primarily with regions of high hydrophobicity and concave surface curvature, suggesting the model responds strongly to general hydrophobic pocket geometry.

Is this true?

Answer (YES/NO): NO